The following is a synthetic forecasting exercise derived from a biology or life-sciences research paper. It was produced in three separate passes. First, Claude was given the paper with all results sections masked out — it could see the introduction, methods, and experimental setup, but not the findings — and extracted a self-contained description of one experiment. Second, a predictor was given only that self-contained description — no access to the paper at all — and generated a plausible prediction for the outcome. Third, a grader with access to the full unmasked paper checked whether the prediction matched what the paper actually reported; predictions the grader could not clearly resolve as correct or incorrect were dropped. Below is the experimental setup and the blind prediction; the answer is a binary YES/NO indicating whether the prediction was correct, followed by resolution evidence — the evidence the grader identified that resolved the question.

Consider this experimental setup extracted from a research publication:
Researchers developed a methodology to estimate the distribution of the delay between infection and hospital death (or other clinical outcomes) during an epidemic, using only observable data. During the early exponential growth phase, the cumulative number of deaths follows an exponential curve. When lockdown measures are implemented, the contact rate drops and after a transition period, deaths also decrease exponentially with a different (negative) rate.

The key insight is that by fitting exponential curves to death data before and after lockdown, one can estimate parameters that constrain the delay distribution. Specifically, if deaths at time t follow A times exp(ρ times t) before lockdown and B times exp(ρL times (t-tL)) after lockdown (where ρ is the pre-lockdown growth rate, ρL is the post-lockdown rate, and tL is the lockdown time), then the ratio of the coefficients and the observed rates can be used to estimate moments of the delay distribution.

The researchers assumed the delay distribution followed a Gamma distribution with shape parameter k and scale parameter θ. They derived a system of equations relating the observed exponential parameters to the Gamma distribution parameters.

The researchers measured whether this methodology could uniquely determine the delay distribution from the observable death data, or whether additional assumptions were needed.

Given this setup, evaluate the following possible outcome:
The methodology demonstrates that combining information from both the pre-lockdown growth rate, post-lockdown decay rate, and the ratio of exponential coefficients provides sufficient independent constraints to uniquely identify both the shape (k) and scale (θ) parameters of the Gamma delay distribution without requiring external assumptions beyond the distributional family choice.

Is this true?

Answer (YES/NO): YES